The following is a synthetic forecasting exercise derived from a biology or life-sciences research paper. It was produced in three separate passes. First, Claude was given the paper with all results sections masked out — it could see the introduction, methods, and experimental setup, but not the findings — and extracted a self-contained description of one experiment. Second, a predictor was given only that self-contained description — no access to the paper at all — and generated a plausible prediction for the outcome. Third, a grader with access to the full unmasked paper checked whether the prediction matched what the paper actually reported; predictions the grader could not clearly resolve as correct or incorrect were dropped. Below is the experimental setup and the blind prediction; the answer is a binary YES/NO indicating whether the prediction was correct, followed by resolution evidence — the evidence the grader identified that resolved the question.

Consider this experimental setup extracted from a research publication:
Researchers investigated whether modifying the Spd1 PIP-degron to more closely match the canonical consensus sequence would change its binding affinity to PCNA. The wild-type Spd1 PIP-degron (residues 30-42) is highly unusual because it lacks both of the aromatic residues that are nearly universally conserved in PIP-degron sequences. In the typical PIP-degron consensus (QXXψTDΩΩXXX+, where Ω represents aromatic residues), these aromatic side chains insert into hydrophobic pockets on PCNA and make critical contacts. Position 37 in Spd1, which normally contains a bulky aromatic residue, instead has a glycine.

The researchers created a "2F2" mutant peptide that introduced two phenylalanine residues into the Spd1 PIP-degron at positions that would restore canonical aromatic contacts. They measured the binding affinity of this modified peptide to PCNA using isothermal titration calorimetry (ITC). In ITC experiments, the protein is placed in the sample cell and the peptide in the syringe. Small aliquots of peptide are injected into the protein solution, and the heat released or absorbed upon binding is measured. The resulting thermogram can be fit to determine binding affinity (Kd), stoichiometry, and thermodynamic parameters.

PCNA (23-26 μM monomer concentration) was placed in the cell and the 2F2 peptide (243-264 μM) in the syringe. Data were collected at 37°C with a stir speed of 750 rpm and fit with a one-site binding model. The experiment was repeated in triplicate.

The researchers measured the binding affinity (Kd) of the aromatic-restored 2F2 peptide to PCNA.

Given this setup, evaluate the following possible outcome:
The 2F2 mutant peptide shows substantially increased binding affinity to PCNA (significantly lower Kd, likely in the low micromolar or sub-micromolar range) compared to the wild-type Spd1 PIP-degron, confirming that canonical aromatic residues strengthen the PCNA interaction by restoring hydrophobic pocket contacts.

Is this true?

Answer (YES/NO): YES